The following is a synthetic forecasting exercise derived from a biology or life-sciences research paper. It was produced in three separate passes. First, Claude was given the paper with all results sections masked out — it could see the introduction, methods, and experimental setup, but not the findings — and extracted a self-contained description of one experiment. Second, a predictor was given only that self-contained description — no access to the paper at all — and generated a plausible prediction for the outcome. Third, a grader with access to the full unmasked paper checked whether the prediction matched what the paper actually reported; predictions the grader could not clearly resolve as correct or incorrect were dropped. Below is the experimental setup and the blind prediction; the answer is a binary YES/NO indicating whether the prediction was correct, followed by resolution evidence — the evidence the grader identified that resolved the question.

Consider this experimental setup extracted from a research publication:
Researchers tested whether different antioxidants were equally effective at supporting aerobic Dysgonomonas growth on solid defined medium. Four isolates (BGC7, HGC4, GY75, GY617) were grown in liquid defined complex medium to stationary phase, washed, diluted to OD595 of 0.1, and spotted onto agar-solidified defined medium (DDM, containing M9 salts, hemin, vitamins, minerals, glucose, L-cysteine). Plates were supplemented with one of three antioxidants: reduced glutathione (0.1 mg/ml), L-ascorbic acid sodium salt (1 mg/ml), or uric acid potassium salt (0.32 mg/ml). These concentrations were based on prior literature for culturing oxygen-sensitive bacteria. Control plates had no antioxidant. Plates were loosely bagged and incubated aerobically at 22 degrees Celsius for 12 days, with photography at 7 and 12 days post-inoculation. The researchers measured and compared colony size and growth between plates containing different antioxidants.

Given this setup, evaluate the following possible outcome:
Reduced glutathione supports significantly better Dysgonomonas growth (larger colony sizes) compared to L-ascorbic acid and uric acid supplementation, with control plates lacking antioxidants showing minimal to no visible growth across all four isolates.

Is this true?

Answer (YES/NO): NO